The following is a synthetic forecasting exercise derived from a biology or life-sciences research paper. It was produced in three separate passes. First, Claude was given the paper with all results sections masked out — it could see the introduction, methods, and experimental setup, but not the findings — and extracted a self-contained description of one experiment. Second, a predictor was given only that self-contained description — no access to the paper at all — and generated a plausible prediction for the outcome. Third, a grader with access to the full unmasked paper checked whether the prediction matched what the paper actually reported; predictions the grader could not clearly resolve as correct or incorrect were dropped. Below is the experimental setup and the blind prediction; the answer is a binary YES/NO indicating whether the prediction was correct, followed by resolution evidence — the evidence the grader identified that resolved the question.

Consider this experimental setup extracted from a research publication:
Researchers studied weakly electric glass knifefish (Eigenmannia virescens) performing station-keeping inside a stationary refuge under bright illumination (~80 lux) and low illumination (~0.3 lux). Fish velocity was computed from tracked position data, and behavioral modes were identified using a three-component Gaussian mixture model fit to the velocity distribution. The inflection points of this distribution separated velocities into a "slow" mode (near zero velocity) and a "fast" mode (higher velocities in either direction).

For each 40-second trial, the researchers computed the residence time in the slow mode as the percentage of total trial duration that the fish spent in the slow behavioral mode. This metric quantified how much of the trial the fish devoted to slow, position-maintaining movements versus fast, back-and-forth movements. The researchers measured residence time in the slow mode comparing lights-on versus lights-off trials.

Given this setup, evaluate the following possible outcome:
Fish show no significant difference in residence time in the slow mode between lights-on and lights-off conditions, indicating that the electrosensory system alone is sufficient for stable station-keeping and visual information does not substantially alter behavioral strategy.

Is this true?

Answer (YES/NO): NO